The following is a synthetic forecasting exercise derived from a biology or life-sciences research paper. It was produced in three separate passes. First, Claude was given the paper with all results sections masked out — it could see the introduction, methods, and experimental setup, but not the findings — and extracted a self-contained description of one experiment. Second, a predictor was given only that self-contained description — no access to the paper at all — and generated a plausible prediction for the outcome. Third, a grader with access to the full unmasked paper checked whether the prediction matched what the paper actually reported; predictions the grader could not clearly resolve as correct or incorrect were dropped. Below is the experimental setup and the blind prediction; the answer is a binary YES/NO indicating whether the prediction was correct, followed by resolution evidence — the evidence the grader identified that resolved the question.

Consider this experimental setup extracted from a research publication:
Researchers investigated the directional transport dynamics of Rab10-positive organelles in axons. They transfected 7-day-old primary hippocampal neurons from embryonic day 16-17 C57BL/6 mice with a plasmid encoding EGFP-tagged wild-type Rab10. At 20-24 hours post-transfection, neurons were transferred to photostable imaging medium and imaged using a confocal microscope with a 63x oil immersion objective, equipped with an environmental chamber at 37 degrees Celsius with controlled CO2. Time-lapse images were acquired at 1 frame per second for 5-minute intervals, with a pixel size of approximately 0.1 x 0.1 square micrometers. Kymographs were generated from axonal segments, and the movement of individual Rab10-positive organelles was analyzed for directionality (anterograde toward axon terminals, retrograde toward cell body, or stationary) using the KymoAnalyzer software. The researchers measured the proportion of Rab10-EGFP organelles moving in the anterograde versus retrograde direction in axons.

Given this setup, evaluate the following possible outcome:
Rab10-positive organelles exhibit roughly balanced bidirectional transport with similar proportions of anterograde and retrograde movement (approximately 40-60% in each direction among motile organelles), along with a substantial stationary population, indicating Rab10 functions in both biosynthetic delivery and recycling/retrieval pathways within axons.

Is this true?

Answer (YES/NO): NO